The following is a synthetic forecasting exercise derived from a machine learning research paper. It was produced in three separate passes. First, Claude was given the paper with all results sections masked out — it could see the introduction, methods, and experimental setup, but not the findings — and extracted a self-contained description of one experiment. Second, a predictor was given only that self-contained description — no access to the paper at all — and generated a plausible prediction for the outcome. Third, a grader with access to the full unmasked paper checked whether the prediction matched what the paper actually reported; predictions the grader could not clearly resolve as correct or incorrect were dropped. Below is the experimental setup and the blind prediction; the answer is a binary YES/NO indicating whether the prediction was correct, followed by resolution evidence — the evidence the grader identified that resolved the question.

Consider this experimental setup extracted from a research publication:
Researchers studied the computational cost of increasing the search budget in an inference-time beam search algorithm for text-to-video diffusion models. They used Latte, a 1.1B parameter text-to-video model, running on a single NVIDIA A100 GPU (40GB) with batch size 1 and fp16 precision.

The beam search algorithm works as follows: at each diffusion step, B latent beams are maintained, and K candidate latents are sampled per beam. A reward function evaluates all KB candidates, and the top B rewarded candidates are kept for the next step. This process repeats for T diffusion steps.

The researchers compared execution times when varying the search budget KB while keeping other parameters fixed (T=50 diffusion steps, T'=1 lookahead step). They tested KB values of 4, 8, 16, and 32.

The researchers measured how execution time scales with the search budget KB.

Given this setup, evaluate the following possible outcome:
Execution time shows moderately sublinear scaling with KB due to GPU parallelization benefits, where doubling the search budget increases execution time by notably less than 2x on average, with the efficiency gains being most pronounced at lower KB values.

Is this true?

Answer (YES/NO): NO